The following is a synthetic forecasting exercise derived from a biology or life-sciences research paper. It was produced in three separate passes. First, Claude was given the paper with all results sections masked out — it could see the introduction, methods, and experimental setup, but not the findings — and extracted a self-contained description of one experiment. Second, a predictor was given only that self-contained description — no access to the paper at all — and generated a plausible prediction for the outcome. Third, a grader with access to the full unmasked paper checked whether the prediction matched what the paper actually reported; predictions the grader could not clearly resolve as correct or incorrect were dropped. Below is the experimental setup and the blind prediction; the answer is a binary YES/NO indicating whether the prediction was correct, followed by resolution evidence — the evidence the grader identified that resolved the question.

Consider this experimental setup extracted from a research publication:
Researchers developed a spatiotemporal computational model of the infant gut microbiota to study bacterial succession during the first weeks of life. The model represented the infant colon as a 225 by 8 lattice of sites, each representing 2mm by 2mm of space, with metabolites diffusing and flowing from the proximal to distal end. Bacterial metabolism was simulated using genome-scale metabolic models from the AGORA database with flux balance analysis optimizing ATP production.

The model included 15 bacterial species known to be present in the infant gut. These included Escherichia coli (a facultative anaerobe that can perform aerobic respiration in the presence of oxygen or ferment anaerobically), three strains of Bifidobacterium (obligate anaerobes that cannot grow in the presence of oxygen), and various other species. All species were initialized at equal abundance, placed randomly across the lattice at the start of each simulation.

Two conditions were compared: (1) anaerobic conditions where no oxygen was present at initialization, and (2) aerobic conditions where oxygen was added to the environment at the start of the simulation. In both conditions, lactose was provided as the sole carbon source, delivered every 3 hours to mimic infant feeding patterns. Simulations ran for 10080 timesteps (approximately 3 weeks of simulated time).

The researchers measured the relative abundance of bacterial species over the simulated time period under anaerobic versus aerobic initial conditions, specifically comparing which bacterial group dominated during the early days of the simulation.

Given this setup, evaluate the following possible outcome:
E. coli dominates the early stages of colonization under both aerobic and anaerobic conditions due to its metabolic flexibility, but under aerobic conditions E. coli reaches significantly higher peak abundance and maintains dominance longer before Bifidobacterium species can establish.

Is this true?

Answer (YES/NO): NO